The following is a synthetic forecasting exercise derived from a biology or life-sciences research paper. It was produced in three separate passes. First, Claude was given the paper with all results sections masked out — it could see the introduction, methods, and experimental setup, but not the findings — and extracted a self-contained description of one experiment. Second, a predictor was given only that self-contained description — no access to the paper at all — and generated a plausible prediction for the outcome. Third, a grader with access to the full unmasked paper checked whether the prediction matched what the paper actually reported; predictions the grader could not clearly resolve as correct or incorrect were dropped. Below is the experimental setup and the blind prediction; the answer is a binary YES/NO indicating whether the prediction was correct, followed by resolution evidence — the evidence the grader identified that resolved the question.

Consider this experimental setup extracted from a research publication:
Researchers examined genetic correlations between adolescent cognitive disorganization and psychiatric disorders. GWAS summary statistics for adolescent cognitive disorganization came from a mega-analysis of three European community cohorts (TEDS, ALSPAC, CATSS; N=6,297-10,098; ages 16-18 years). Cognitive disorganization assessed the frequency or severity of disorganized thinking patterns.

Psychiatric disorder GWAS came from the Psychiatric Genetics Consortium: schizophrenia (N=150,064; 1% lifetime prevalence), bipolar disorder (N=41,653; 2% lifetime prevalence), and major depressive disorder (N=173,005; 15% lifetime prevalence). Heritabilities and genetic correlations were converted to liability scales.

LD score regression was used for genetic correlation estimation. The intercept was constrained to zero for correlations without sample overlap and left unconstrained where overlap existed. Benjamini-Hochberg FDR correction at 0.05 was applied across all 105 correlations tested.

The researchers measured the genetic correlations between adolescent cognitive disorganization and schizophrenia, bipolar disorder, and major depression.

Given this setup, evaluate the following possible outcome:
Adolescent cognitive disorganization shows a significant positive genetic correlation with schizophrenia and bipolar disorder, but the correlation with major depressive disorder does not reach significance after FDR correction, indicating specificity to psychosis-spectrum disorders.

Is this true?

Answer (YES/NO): NO